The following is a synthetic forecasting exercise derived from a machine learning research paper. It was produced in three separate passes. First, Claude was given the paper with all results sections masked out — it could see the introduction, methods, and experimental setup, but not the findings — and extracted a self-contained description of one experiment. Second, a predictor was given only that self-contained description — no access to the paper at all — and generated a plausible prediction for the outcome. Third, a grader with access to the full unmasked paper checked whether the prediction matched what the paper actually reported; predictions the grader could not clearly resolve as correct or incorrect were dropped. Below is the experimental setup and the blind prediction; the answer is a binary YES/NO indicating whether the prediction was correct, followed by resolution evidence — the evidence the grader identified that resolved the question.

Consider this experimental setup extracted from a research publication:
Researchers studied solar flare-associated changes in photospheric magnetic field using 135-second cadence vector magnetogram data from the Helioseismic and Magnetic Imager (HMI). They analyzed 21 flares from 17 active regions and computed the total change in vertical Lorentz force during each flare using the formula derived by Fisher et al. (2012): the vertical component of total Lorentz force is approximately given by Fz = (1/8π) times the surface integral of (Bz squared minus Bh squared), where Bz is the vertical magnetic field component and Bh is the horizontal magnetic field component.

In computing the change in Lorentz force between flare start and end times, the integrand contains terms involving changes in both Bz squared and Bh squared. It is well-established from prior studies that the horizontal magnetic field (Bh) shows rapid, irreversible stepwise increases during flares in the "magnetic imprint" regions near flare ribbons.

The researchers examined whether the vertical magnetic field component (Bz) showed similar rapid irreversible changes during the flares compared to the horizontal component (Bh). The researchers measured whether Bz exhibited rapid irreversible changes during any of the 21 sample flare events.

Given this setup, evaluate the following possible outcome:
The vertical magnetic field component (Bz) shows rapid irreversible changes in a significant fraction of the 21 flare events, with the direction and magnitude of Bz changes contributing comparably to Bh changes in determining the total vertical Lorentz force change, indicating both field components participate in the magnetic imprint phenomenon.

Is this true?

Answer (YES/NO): NO